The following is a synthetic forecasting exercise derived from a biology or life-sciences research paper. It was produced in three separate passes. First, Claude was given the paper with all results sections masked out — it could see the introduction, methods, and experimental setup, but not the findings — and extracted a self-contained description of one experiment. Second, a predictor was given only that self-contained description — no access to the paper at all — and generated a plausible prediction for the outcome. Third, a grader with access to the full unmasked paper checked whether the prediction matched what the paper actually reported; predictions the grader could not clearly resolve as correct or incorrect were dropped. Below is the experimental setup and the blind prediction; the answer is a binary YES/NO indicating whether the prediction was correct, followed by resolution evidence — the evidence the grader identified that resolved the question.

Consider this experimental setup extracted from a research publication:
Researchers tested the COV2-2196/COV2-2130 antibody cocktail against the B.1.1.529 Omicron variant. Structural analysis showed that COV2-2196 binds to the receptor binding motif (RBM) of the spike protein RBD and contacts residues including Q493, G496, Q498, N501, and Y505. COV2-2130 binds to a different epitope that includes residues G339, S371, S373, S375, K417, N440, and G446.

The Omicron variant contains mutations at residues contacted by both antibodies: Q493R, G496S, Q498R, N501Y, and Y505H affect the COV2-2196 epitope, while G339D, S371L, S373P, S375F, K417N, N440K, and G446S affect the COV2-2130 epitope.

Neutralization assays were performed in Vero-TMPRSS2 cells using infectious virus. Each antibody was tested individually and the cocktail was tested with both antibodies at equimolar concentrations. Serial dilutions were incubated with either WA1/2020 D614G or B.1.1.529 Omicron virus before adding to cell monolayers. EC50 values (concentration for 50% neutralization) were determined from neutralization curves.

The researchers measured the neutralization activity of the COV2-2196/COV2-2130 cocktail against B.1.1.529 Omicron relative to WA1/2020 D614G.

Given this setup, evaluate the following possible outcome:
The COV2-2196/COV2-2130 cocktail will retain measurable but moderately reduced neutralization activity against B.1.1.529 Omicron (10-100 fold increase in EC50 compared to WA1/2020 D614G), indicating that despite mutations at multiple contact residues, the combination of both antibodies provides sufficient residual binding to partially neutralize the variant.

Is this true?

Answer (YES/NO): YES